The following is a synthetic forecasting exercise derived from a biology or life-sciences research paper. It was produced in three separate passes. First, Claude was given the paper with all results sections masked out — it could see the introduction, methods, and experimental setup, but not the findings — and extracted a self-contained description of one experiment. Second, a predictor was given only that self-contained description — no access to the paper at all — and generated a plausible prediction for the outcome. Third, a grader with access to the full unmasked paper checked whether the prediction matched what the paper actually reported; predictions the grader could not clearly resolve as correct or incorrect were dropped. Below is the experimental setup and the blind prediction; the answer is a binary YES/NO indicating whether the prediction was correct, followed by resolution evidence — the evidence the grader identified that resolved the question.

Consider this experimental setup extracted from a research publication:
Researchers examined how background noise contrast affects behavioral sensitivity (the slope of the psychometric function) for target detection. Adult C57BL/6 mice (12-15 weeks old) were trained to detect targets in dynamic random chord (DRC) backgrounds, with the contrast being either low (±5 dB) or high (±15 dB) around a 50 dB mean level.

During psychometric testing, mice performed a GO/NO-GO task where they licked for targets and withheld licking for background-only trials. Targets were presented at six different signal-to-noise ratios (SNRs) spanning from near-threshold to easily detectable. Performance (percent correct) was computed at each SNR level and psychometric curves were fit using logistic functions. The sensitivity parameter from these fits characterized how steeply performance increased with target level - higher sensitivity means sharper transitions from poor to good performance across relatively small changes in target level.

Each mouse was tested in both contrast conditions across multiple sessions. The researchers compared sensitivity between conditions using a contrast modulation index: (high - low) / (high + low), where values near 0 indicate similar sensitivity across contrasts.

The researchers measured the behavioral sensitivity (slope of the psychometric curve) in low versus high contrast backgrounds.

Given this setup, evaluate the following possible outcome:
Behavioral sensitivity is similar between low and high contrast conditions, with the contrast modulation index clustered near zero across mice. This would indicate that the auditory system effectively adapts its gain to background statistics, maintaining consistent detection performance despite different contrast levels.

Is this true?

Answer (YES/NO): NO